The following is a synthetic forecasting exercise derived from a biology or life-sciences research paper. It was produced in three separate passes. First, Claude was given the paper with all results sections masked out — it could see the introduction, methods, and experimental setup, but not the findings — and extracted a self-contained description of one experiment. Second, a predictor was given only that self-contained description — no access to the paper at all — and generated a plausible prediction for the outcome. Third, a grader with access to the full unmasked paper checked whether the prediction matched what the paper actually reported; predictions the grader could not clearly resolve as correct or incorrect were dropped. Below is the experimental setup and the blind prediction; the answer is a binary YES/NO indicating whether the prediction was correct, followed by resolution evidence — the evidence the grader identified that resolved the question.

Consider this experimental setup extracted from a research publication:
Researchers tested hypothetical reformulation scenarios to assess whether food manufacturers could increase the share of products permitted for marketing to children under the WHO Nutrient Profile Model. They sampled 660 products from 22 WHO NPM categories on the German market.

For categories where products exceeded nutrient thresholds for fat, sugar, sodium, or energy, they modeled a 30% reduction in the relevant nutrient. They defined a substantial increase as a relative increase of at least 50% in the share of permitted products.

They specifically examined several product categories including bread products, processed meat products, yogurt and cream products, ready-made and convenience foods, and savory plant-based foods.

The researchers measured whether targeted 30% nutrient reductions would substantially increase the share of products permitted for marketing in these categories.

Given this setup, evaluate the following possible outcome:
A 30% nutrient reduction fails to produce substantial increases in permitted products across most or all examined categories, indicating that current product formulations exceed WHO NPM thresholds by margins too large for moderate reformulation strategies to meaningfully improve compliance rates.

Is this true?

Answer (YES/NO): NO